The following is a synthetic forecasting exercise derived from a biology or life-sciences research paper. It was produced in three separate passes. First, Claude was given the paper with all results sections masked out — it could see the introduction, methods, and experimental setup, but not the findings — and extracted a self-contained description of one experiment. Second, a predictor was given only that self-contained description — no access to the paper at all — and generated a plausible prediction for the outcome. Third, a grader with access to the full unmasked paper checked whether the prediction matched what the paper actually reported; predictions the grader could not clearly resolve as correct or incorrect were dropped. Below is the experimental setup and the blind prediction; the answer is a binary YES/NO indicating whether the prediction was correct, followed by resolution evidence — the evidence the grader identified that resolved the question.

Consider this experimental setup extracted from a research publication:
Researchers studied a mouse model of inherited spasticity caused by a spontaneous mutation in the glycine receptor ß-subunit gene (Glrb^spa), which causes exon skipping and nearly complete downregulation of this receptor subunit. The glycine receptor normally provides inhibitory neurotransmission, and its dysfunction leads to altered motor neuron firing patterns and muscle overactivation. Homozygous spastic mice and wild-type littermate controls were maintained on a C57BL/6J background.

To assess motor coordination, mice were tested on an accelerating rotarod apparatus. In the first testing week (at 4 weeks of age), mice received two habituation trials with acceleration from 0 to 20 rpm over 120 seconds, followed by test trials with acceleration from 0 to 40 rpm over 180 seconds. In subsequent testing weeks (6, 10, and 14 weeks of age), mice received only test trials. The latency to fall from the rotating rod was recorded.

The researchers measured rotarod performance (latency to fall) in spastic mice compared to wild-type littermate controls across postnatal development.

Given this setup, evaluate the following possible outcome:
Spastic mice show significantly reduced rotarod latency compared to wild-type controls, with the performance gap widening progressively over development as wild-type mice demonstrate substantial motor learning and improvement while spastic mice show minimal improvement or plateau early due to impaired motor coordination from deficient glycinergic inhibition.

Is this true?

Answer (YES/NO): NO